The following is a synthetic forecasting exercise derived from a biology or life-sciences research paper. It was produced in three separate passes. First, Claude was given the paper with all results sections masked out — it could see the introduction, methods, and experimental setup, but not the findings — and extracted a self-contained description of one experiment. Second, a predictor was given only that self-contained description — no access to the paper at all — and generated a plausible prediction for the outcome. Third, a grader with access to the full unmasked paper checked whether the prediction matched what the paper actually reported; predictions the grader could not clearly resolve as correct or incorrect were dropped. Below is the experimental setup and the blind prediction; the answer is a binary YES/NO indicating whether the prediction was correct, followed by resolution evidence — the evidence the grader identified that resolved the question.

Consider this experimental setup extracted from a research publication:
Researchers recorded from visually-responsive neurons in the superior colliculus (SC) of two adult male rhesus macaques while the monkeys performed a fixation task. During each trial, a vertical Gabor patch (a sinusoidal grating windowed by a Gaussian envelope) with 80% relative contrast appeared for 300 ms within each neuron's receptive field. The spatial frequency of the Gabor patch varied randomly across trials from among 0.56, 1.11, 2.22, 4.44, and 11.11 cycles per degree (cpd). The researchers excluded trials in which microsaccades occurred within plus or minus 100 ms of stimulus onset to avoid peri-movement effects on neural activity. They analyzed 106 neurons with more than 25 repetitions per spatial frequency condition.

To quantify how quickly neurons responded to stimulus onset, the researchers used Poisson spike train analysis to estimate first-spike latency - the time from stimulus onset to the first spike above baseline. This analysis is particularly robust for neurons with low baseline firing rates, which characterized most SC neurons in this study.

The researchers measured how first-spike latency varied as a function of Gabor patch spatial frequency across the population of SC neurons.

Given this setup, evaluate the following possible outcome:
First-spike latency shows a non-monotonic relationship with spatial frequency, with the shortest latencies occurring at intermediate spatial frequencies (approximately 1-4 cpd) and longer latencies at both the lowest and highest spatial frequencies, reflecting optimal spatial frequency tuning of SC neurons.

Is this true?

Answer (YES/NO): NO